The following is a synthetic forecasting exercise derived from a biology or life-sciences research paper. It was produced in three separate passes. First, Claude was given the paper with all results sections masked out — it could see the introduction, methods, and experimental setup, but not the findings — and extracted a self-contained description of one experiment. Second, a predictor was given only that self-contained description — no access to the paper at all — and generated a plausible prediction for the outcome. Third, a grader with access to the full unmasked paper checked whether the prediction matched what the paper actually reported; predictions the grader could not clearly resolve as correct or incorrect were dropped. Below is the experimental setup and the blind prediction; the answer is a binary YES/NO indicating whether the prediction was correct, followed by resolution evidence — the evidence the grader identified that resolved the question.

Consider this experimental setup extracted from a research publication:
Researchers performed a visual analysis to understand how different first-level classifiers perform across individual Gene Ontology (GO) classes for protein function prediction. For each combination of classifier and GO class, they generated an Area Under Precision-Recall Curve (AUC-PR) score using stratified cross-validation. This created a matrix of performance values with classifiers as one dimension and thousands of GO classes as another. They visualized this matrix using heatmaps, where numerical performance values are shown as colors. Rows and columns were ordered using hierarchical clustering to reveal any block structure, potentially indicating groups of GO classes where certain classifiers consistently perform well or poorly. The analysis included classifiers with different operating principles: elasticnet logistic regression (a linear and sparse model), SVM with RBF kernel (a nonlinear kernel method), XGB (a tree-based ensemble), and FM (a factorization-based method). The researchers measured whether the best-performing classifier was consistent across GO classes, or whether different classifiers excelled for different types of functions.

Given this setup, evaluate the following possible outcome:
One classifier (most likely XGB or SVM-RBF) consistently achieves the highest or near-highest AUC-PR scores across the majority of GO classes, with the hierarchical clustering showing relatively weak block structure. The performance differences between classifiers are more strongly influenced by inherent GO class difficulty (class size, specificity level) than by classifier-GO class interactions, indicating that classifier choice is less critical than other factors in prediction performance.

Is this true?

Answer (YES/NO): NO